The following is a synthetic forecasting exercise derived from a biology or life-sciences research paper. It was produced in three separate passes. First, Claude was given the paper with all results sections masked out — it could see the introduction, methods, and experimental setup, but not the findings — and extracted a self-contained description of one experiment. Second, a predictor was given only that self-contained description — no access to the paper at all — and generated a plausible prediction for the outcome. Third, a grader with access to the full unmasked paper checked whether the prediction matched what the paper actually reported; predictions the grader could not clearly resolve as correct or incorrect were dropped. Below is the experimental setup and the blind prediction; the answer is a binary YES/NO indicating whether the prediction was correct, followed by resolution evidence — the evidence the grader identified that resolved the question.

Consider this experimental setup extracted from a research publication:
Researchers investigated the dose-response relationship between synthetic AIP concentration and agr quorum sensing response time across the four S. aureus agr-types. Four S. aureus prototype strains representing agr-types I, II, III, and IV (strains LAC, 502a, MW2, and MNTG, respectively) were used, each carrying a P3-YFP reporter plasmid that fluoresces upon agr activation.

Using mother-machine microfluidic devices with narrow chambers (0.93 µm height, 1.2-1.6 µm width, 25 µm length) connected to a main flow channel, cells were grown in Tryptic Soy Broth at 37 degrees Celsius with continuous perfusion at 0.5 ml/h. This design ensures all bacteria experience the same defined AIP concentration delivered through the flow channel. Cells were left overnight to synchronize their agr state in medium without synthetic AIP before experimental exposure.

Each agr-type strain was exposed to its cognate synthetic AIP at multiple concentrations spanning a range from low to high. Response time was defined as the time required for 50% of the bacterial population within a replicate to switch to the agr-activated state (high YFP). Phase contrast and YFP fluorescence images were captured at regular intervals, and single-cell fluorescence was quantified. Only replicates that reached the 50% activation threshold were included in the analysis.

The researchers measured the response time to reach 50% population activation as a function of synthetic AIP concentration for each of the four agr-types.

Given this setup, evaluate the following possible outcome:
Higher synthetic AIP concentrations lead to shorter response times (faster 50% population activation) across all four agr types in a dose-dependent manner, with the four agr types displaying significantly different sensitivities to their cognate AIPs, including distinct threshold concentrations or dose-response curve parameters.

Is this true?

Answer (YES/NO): NO